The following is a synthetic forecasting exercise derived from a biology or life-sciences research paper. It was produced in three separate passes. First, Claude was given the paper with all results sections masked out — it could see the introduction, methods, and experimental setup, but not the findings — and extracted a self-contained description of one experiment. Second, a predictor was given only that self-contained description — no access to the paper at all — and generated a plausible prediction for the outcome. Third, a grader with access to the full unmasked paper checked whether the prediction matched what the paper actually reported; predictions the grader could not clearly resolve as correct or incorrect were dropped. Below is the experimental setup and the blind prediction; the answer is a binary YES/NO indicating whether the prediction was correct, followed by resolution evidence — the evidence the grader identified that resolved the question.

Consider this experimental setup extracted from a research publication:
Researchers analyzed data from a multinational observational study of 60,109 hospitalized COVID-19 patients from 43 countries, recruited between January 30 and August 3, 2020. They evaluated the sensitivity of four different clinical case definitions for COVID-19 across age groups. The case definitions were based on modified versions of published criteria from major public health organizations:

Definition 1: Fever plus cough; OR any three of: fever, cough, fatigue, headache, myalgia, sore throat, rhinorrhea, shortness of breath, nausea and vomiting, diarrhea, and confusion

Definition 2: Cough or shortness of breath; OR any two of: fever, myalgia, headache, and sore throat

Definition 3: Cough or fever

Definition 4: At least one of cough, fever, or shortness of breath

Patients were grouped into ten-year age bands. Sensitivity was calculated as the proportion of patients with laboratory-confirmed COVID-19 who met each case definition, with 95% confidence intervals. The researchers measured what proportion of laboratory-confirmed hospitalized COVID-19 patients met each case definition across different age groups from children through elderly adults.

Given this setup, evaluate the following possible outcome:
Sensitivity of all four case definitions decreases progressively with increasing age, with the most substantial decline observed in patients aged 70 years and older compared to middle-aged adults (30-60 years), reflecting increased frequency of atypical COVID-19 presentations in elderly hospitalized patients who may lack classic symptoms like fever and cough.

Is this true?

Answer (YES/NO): NO